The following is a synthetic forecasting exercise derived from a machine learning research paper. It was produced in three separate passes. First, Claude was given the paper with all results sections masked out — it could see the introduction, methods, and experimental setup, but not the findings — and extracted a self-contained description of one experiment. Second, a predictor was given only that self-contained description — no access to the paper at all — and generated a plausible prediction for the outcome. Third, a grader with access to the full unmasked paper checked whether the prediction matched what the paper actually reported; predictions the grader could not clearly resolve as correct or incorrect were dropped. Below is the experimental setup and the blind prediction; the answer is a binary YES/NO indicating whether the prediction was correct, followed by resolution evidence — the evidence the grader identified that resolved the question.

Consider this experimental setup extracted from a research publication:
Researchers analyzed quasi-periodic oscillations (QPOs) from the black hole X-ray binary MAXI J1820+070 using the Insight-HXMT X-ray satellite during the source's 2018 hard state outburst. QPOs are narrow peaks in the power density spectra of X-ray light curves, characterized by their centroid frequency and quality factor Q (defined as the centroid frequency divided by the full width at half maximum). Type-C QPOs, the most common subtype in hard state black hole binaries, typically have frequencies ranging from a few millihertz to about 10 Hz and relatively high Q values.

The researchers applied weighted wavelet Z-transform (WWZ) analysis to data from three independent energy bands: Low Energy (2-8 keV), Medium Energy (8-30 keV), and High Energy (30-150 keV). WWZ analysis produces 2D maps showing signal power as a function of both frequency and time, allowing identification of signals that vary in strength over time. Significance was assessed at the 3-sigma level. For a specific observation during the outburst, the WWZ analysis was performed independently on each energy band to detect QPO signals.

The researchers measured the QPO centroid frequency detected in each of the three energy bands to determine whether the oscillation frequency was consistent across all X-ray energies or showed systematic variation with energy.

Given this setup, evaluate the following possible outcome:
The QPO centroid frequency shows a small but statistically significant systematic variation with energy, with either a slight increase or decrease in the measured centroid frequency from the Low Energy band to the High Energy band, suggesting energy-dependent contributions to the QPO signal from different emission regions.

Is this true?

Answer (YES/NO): NO